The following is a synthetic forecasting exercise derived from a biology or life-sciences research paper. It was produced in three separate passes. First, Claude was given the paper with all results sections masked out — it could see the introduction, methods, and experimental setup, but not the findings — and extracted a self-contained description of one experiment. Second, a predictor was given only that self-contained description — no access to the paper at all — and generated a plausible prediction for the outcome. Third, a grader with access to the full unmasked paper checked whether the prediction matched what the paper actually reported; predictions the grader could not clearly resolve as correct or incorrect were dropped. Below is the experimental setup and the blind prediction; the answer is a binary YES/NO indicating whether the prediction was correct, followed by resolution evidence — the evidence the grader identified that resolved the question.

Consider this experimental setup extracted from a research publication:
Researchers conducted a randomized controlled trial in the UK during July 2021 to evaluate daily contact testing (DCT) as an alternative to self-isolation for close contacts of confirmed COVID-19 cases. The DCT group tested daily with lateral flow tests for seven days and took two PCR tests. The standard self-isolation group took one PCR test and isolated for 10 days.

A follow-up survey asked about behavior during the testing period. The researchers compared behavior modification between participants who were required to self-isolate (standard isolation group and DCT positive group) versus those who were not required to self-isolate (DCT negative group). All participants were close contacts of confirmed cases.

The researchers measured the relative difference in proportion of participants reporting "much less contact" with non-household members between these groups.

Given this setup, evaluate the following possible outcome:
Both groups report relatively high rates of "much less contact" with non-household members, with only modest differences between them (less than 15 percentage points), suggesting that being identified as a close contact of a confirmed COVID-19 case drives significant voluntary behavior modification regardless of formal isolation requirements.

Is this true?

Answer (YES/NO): NO